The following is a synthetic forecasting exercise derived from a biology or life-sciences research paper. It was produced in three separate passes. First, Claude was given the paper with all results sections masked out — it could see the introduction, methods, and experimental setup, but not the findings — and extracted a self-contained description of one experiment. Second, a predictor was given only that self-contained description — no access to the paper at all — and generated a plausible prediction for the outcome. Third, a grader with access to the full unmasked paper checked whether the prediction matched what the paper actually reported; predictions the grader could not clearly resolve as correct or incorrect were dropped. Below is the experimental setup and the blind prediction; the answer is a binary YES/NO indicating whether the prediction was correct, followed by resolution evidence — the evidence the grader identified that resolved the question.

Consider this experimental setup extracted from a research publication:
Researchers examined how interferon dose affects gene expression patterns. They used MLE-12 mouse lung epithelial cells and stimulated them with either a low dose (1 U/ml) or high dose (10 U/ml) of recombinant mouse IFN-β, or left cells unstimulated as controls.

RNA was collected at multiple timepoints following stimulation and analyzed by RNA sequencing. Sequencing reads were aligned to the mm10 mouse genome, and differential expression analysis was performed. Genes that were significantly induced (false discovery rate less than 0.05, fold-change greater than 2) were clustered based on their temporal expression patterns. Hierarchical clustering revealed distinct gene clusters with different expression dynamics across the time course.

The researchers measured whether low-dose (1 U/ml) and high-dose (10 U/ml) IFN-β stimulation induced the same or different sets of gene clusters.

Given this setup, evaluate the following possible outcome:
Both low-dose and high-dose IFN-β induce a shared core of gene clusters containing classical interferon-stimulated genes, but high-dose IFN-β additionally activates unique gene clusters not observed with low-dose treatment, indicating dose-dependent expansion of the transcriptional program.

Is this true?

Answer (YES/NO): YES